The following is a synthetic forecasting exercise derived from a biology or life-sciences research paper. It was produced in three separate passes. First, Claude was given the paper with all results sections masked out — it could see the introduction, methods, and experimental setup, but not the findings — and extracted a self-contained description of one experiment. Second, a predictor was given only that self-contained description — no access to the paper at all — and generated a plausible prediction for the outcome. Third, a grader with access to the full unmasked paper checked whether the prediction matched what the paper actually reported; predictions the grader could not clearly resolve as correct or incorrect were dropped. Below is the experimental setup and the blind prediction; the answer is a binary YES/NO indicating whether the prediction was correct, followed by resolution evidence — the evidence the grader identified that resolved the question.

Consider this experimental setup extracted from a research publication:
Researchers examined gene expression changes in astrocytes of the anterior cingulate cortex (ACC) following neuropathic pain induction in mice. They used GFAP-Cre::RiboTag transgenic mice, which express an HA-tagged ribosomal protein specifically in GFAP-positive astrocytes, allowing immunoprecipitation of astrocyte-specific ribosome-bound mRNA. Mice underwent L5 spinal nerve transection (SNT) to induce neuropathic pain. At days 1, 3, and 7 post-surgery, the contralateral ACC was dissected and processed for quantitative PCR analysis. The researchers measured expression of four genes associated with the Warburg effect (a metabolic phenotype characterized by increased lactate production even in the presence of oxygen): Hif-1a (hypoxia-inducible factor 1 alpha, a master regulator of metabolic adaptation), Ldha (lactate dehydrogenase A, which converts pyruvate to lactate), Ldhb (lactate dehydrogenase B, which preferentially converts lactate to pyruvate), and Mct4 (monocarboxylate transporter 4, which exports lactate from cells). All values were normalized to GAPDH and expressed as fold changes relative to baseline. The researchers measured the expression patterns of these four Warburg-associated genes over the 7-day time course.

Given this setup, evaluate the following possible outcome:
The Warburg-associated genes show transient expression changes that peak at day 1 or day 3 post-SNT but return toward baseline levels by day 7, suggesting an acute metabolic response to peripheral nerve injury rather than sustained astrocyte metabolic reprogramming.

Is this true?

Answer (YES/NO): NO